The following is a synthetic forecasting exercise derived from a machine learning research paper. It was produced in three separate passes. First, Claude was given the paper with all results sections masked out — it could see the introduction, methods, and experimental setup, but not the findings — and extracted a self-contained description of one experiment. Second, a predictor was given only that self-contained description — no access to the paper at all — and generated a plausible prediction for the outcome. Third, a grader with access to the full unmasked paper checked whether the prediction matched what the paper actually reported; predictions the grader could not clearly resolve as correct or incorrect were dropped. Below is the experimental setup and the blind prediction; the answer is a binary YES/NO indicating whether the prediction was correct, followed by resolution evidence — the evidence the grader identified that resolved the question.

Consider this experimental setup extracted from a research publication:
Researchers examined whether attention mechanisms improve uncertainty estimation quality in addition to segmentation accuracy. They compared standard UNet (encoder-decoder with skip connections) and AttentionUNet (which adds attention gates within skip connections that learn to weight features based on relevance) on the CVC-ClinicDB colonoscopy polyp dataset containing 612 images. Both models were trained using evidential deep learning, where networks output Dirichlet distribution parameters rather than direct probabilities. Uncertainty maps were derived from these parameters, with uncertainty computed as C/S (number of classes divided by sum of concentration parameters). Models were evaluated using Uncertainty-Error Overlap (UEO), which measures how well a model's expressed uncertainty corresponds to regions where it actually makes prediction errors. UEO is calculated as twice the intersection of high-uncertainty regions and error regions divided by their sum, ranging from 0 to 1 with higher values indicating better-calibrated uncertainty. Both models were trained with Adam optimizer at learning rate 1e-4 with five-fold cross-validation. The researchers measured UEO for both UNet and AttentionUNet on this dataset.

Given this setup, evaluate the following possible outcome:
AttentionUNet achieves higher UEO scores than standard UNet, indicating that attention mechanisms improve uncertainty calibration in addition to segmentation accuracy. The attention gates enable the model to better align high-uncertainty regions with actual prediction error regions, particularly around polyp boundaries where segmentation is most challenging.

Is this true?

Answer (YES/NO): NO